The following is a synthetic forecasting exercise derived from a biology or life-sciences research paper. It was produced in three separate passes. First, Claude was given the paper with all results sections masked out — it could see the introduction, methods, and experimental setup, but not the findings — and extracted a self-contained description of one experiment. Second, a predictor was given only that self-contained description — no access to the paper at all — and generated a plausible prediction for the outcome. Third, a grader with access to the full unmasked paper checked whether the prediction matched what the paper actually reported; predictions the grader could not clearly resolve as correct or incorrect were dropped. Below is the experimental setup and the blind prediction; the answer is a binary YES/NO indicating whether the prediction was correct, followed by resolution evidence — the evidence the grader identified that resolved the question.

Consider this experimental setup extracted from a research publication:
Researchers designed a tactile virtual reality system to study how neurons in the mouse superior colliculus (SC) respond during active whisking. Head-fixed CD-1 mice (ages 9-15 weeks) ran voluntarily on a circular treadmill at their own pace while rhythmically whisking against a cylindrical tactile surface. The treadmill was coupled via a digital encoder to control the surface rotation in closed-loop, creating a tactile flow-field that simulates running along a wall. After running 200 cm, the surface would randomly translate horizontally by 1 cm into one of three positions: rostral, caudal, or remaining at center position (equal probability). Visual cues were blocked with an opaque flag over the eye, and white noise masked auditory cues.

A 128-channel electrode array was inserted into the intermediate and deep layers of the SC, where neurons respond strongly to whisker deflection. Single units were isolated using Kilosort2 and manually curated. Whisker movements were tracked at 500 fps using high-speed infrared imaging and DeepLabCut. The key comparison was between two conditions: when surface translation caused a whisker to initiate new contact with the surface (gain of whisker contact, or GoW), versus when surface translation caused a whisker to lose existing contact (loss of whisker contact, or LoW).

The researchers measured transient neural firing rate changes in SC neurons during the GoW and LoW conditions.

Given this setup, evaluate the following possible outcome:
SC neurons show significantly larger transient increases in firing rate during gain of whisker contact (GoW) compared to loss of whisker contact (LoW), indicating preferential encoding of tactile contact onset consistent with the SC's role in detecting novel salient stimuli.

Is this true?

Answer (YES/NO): NO